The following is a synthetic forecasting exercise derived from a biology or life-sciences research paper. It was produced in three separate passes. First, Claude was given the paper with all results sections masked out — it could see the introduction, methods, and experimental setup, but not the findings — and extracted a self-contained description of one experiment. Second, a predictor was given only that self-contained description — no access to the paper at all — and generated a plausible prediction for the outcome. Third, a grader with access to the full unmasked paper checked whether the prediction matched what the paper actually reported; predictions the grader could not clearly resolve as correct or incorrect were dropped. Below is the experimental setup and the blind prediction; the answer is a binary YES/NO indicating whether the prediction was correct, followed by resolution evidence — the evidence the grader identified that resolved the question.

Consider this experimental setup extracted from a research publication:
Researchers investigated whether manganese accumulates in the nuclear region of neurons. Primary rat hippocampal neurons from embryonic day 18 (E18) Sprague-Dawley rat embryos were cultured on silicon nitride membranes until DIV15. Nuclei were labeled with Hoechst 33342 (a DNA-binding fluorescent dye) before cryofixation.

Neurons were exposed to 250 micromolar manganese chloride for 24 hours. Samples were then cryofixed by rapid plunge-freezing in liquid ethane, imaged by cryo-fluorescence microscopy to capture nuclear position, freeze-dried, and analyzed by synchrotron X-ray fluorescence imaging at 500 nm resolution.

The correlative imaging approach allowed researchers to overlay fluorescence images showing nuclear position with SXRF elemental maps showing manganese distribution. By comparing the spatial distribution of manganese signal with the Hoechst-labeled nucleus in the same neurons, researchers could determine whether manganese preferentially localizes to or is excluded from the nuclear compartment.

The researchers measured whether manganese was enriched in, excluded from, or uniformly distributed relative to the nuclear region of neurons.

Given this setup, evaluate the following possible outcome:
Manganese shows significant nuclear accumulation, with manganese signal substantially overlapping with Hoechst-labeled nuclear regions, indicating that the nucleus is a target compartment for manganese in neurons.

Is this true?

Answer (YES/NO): NO